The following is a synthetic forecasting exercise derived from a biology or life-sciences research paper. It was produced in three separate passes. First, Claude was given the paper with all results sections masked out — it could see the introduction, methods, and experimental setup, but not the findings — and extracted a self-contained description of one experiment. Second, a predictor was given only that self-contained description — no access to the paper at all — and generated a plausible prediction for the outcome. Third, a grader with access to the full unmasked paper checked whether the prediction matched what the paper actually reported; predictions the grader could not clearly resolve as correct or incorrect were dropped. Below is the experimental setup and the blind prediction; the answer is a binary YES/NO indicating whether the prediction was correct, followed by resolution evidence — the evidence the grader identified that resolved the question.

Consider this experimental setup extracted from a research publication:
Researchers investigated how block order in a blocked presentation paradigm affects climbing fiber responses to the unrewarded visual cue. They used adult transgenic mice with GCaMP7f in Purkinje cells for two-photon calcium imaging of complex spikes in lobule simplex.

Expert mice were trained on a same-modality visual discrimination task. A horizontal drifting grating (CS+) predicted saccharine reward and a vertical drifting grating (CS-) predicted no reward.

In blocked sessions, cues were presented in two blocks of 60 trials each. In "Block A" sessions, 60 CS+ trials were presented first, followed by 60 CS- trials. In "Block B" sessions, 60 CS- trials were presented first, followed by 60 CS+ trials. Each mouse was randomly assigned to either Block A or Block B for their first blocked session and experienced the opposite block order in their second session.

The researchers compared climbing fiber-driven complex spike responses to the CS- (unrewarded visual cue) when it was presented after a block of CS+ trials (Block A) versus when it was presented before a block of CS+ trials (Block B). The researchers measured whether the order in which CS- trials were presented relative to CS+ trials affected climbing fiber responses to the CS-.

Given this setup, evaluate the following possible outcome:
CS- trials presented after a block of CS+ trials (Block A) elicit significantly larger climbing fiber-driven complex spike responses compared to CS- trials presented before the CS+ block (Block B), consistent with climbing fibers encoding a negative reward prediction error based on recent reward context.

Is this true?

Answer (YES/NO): NO